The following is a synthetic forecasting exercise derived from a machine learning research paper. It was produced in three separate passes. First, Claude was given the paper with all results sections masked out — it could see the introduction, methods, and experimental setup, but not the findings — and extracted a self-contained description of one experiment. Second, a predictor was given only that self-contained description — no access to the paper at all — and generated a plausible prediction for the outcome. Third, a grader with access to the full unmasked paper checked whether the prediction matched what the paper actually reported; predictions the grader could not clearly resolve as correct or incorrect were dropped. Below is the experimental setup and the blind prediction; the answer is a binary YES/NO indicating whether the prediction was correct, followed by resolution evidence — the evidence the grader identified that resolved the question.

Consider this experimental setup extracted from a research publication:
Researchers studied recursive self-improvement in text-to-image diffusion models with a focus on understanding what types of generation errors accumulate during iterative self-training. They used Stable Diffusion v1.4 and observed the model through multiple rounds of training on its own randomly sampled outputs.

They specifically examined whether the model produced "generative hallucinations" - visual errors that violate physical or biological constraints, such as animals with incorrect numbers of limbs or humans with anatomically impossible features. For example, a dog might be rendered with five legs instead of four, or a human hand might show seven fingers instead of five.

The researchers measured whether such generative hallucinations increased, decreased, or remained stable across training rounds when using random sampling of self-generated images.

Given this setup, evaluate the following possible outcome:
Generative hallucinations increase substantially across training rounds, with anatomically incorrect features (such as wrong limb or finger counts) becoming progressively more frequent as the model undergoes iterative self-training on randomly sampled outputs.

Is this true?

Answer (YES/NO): YES